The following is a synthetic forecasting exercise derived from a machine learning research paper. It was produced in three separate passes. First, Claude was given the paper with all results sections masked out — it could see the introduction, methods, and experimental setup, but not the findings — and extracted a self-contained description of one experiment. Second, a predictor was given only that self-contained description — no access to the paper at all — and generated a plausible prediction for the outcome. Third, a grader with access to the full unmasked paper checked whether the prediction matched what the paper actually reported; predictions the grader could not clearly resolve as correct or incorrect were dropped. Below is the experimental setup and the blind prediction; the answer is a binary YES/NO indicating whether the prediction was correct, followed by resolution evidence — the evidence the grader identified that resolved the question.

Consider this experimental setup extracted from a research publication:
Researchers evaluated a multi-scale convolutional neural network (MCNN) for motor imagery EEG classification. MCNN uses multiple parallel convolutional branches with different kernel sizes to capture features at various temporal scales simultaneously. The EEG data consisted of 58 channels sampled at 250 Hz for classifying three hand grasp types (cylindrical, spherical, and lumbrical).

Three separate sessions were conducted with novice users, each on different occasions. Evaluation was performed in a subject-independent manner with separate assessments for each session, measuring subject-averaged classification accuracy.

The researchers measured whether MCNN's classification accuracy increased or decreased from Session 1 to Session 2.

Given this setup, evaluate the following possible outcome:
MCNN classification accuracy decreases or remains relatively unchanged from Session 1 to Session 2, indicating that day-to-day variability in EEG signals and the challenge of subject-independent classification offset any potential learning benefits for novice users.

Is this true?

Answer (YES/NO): YES